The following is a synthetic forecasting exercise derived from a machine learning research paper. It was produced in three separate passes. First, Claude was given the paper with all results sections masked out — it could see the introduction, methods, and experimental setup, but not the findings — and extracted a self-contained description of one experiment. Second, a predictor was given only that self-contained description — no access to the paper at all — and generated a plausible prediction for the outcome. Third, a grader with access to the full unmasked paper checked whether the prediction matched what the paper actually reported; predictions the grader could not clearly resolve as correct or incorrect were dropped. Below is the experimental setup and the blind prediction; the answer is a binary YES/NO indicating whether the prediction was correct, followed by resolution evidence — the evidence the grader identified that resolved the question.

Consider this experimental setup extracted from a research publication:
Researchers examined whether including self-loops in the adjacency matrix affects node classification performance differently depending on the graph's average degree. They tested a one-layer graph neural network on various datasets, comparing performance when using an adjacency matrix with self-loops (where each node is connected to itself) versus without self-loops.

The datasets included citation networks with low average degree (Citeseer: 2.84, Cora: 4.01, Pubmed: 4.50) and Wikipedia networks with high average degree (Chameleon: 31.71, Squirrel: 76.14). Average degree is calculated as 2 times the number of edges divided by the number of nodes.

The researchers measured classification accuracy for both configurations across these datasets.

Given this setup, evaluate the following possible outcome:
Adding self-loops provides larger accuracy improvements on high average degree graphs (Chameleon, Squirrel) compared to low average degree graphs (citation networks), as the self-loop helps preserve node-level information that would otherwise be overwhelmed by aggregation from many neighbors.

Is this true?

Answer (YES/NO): NO